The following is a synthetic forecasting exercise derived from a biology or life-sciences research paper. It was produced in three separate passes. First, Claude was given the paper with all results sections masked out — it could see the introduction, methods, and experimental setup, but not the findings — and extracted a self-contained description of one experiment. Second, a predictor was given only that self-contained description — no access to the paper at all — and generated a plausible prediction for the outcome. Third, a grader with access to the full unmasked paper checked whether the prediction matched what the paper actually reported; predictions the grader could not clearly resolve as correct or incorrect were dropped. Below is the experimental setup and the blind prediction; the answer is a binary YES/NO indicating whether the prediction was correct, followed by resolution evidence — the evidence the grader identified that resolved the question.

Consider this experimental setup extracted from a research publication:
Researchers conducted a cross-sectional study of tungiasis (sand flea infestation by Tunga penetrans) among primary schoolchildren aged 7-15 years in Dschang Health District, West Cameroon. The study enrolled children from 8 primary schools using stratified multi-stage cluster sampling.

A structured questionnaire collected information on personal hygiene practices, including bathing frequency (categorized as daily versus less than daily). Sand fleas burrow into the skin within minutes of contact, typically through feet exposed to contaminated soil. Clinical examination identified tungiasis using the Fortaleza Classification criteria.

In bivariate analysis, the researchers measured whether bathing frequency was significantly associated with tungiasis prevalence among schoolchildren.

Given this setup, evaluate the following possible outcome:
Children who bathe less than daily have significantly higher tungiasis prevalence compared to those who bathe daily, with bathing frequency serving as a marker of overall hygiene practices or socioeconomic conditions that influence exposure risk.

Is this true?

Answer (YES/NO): NO